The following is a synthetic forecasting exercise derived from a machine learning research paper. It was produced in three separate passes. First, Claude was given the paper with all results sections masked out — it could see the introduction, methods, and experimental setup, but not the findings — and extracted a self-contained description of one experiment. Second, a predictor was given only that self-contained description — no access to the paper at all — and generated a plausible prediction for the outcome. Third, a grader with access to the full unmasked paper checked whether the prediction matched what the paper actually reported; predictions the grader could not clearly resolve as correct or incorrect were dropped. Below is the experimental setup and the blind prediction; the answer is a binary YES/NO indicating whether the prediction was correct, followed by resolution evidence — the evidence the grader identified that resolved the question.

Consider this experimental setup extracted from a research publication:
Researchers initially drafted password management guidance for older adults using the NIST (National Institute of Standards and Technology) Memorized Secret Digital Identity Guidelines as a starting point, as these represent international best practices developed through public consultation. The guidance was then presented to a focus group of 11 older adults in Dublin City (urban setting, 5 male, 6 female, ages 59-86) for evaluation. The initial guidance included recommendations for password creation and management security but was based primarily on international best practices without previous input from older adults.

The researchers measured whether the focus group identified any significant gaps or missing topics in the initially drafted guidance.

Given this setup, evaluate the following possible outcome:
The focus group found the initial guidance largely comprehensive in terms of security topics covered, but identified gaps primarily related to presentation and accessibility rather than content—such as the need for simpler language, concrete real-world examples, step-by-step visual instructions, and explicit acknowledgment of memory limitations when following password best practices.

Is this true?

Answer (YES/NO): NO